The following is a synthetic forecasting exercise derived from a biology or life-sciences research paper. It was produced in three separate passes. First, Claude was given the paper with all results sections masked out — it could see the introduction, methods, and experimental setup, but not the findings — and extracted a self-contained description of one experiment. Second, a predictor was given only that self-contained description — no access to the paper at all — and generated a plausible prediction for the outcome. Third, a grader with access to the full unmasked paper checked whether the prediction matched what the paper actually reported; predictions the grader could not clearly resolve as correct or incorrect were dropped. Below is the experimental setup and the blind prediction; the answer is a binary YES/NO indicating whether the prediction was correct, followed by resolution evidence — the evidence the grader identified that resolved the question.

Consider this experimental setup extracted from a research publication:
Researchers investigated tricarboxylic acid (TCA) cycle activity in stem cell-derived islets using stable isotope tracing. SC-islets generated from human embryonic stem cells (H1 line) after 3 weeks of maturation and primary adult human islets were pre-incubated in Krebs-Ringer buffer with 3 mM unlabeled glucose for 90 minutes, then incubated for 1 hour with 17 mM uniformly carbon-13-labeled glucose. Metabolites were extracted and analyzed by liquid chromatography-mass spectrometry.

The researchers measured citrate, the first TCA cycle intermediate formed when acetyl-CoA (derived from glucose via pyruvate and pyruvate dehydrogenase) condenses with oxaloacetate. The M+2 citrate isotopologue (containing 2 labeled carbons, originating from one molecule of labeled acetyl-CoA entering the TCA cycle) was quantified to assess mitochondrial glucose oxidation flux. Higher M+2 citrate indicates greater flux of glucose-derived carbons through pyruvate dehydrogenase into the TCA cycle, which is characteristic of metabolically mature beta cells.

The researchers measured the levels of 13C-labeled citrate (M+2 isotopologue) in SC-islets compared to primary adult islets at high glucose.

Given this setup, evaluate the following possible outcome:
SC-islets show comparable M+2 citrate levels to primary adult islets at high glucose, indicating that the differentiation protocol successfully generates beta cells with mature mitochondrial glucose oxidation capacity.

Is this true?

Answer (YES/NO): NO